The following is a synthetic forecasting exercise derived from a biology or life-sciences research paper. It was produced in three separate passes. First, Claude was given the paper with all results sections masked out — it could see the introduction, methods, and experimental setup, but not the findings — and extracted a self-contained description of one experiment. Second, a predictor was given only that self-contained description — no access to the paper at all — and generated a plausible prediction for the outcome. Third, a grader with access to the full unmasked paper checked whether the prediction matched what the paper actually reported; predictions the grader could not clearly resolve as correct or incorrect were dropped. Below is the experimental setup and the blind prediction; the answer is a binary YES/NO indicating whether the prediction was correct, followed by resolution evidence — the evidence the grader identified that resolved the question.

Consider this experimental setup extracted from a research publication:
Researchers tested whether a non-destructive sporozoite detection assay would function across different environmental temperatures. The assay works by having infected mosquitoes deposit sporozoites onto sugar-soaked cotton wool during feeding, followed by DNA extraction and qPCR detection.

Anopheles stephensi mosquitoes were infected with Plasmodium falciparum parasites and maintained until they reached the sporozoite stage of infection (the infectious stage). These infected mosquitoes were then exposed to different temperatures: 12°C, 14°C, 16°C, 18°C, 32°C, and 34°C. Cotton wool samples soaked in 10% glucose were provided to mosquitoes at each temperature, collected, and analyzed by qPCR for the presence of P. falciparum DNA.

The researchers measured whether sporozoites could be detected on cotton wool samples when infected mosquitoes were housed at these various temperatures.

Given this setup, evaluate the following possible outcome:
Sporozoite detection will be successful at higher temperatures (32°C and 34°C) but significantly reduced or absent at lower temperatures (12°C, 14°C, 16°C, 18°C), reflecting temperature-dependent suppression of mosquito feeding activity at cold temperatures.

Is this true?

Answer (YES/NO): NO